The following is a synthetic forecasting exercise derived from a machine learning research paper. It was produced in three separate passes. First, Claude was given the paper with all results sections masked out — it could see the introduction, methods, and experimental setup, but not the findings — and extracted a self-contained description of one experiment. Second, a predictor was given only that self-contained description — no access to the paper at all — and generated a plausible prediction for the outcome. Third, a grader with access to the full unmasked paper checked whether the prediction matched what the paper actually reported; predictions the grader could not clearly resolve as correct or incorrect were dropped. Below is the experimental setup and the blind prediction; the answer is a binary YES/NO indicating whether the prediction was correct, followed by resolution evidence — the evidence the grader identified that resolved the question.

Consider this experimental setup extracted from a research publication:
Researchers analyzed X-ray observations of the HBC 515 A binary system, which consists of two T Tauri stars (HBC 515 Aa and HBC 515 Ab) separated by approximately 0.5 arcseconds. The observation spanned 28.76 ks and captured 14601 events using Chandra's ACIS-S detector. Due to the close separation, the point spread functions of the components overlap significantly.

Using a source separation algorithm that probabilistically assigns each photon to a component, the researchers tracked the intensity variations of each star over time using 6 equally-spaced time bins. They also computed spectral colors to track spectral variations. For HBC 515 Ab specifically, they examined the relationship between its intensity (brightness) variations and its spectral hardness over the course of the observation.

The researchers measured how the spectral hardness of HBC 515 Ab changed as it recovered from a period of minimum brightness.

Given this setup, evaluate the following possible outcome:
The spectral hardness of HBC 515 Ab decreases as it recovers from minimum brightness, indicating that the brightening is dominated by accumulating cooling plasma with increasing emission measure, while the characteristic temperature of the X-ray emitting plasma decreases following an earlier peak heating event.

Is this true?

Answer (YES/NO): NO